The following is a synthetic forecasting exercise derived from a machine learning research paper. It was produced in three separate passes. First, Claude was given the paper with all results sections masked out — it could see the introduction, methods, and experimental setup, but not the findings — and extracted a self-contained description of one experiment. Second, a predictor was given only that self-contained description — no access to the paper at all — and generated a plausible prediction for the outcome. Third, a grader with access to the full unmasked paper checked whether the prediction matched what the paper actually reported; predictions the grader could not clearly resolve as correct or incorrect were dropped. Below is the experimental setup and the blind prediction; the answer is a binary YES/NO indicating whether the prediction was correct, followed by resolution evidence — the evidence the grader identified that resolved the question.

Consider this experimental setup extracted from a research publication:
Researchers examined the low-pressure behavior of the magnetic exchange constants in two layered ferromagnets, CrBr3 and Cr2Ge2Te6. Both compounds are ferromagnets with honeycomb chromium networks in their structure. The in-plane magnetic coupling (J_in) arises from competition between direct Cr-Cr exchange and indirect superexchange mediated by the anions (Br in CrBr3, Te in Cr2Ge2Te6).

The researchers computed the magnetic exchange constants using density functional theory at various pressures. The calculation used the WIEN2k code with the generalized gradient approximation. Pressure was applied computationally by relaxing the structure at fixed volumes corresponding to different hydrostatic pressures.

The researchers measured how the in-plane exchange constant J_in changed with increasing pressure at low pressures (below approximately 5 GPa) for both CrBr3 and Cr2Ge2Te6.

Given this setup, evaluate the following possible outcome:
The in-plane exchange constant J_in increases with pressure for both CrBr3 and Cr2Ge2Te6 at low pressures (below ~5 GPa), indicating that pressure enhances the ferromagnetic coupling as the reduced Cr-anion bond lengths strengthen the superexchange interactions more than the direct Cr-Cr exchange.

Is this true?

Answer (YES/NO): NO